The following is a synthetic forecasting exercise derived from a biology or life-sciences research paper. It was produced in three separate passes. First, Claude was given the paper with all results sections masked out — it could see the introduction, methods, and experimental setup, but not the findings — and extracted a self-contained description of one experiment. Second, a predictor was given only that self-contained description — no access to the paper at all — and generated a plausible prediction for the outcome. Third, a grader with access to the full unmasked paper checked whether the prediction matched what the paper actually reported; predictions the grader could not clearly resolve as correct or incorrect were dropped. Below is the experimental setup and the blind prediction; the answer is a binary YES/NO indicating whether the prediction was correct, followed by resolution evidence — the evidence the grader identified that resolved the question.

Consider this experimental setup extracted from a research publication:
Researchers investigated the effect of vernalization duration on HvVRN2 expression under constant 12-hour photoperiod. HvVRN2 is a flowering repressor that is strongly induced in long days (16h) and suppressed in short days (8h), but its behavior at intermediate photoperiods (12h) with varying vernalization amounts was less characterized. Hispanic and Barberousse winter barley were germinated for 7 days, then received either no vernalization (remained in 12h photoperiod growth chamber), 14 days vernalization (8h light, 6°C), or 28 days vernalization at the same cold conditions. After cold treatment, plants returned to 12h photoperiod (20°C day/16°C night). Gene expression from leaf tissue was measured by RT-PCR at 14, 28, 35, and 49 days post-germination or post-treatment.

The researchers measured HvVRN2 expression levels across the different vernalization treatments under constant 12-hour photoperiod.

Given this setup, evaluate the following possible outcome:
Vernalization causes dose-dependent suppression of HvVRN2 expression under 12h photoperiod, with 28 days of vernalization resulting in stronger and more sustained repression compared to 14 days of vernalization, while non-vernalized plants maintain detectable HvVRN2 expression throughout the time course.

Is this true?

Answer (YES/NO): YES